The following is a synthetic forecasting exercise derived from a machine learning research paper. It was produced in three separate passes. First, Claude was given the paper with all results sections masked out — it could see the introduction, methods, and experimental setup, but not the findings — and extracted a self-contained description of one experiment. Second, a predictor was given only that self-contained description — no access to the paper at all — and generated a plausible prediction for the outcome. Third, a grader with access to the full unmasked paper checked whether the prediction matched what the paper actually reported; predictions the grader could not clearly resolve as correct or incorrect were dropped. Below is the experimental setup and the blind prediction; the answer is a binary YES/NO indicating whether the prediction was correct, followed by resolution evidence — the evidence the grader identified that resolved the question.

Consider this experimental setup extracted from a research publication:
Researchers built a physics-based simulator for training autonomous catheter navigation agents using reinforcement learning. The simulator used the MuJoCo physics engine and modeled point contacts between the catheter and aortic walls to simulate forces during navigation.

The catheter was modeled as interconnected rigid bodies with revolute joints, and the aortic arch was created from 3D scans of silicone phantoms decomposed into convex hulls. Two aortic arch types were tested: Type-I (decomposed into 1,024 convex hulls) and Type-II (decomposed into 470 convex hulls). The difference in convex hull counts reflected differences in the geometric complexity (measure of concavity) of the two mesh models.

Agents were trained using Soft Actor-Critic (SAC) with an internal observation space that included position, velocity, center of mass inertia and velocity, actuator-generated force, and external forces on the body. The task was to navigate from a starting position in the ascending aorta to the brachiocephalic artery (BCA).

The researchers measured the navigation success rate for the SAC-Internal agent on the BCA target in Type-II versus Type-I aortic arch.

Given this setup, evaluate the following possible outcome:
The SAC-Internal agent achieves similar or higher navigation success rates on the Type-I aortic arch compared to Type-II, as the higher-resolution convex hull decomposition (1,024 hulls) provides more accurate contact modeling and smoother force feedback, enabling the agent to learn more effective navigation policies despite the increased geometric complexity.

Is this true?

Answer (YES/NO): NO